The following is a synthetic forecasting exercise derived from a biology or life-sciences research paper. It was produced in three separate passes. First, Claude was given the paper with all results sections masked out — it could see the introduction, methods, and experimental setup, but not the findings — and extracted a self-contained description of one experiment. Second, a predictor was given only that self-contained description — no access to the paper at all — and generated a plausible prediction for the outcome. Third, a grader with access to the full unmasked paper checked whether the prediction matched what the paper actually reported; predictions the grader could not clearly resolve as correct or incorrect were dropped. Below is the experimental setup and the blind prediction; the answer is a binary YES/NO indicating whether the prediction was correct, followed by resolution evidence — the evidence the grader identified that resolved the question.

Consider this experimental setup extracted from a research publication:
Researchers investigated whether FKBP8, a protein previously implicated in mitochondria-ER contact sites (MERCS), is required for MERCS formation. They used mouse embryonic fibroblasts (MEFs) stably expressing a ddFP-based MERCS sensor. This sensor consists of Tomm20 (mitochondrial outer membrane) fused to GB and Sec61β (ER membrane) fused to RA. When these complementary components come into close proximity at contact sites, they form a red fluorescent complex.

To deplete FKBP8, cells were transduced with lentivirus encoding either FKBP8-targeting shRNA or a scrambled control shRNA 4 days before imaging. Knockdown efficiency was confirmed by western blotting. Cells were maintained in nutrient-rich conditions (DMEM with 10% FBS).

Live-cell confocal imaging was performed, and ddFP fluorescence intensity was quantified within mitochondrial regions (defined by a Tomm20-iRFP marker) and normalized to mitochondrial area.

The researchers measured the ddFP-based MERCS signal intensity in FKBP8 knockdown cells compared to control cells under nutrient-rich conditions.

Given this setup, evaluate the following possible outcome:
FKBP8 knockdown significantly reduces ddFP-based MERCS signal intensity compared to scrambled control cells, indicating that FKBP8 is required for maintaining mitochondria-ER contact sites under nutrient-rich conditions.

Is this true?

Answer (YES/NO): YES